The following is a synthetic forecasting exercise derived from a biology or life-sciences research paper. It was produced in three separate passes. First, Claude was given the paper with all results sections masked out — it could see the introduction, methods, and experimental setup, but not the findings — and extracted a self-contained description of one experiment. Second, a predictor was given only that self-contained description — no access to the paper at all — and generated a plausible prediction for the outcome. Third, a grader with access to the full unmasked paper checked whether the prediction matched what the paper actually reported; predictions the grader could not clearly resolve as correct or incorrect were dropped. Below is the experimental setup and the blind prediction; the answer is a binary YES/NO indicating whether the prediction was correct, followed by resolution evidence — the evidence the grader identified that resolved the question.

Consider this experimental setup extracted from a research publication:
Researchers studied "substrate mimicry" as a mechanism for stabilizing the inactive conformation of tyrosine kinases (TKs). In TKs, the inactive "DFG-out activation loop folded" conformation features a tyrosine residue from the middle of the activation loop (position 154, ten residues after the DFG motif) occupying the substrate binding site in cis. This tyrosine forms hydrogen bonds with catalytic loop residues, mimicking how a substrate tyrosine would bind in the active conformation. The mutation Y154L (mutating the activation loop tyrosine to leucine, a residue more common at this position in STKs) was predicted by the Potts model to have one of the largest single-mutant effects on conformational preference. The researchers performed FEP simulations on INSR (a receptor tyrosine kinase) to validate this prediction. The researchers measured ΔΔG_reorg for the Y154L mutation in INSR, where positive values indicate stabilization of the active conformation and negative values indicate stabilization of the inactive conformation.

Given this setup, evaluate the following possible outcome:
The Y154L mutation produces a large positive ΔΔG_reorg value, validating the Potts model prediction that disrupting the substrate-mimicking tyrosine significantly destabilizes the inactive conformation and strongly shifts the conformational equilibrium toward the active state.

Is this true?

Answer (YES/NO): YES